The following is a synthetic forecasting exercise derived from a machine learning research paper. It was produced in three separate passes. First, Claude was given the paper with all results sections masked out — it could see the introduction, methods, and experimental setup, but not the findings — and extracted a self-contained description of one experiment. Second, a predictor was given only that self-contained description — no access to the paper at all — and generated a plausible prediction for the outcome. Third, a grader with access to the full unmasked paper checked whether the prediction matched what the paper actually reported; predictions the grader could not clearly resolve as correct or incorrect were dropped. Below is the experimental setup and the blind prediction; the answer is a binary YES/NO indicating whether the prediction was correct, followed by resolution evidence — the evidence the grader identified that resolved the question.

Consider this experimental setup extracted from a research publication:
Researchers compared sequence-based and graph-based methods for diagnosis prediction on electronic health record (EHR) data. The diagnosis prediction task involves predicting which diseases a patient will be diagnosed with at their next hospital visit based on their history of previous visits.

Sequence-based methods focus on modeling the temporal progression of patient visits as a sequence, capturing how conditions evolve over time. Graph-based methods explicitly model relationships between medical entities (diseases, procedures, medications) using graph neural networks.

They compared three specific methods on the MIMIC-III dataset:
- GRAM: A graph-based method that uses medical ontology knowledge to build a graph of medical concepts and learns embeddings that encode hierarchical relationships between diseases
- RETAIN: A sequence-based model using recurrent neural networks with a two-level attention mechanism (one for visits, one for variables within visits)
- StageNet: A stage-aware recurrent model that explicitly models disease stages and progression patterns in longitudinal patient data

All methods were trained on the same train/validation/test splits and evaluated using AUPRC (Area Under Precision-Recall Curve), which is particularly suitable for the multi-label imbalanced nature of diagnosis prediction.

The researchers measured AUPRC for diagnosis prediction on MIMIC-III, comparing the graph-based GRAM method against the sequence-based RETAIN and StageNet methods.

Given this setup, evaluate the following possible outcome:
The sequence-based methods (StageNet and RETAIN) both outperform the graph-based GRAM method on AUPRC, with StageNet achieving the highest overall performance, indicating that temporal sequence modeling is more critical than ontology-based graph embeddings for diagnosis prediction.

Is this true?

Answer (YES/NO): NO